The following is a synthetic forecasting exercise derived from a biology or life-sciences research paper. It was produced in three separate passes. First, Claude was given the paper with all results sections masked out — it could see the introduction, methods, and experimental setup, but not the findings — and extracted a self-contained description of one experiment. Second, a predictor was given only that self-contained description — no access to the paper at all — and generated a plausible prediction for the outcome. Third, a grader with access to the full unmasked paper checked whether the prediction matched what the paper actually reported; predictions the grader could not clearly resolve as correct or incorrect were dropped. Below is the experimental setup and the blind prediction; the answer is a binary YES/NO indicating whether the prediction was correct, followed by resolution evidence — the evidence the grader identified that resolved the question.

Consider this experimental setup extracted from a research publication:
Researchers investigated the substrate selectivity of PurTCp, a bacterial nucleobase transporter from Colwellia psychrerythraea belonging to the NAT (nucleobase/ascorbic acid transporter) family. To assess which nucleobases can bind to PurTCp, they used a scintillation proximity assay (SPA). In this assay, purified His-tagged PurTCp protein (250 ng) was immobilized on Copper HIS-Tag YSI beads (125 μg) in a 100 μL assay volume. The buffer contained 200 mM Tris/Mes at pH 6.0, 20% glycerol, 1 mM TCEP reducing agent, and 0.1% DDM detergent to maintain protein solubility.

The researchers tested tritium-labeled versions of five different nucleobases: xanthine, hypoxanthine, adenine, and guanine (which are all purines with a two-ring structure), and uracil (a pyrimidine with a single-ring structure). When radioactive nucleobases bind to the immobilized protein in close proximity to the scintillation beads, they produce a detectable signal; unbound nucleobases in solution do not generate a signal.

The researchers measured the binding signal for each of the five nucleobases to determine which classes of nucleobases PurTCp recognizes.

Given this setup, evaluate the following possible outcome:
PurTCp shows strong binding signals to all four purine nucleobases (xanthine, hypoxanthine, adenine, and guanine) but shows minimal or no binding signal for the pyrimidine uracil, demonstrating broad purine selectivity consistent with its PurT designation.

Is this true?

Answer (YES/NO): YES